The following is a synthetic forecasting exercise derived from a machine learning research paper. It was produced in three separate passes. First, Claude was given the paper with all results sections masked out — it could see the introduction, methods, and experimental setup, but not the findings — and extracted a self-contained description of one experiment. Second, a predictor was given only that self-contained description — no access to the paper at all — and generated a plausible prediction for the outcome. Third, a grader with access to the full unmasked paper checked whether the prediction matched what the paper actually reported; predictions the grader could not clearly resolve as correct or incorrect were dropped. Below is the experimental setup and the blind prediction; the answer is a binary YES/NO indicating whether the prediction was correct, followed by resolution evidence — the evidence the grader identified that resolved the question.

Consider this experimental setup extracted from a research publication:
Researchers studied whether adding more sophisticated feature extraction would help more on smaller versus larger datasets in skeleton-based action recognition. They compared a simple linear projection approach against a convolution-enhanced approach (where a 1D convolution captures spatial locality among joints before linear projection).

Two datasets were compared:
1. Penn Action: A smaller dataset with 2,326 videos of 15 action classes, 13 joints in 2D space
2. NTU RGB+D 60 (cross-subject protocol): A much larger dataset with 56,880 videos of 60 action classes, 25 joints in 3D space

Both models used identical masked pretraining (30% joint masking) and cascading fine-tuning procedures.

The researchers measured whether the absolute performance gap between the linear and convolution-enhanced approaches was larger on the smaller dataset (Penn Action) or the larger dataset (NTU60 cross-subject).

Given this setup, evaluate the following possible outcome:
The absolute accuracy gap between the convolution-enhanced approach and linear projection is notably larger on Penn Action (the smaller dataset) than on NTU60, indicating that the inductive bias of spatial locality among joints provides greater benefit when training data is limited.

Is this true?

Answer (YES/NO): NO